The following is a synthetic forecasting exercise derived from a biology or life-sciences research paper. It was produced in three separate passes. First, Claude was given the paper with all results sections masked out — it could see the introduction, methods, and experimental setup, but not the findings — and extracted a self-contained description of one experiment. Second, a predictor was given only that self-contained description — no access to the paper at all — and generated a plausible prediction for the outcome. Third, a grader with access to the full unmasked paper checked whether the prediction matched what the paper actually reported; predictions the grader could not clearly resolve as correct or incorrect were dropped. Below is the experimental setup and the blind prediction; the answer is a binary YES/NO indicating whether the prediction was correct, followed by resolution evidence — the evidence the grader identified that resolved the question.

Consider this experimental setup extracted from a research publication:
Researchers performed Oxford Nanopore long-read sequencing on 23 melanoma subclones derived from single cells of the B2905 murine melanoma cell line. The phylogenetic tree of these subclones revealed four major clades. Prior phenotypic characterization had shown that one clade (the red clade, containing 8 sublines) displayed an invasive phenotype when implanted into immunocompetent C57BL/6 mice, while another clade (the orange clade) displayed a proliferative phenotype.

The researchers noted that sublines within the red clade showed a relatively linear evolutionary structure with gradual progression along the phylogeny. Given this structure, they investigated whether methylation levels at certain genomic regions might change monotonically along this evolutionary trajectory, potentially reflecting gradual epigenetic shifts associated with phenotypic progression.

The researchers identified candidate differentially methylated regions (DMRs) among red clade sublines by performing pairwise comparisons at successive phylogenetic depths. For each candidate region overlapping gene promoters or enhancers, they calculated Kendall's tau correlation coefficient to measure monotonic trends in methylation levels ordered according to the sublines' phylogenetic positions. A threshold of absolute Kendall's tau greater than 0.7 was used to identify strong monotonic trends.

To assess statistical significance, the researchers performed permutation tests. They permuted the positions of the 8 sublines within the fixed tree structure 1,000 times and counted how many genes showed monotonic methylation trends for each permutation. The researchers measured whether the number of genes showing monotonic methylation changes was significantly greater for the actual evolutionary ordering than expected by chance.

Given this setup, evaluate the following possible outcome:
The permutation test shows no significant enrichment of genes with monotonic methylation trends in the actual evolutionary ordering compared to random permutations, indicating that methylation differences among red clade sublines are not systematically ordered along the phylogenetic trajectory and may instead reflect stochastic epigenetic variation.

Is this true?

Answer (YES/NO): NO